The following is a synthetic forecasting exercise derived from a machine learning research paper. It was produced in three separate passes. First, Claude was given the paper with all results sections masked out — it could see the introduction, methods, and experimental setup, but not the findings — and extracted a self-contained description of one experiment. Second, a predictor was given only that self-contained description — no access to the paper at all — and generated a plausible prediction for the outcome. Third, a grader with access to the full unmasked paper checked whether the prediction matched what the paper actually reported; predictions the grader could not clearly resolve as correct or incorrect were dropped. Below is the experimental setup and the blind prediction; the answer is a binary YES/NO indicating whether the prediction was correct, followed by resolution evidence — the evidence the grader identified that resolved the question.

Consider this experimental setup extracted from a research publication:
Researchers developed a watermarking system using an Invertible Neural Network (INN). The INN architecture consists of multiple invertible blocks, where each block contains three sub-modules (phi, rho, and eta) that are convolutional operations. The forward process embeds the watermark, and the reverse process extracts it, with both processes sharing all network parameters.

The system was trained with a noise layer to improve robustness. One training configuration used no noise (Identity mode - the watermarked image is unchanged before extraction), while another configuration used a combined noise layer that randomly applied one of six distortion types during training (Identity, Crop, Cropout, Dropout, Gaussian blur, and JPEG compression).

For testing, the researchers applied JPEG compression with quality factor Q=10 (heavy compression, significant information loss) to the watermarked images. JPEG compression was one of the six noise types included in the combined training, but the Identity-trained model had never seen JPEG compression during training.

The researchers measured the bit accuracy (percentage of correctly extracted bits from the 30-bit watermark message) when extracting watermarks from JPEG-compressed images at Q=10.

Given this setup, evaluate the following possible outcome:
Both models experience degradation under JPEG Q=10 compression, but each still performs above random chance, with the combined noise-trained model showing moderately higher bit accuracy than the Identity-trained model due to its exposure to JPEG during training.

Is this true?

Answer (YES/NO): NO